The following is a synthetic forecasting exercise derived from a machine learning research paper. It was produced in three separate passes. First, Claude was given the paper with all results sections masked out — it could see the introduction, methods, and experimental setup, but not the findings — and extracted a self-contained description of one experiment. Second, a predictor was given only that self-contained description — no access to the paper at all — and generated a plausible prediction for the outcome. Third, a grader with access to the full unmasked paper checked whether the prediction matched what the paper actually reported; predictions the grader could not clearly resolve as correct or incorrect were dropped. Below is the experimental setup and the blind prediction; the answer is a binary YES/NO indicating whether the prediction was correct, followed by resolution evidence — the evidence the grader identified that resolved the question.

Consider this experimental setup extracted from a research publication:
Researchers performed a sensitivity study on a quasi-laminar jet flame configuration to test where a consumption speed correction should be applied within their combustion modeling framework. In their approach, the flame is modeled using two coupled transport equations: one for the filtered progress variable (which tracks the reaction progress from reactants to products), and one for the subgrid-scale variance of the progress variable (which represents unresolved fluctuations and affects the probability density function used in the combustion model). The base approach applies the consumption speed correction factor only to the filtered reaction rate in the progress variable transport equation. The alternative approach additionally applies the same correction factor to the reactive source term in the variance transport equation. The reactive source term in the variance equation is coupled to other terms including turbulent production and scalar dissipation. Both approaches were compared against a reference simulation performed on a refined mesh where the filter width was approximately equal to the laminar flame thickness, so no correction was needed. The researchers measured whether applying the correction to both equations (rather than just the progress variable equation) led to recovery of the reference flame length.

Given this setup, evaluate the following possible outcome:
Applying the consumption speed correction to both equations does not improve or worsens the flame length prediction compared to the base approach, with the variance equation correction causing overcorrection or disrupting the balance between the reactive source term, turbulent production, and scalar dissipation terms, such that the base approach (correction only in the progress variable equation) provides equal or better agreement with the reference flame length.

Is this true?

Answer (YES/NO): YES